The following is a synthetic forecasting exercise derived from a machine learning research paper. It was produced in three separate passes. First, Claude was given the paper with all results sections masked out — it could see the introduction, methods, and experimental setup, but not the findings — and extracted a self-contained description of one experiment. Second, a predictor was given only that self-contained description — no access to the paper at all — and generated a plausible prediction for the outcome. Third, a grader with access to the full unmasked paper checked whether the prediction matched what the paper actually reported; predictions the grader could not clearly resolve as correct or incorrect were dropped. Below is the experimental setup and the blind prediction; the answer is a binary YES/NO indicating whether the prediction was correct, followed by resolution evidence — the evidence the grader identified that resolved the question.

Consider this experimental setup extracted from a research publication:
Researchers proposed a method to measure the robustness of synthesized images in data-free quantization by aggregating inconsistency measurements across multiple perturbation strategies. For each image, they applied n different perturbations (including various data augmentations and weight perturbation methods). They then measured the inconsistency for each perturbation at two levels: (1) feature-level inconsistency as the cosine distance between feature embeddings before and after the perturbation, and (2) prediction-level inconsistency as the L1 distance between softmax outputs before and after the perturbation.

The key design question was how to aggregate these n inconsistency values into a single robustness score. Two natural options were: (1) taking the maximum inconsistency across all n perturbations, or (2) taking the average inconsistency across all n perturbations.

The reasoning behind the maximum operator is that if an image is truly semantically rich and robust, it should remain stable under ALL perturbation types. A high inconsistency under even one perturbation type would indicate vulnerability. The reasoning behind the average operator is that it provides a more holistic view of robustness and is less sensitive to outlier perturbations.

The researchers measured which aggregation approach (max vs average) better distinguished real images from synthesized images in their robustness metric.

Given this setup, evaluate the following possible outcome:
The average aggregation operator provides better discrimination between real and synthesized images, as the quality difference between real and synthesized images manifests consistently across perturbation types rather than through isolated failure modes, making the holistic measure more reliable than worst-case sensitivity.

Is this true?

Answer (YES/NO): NO